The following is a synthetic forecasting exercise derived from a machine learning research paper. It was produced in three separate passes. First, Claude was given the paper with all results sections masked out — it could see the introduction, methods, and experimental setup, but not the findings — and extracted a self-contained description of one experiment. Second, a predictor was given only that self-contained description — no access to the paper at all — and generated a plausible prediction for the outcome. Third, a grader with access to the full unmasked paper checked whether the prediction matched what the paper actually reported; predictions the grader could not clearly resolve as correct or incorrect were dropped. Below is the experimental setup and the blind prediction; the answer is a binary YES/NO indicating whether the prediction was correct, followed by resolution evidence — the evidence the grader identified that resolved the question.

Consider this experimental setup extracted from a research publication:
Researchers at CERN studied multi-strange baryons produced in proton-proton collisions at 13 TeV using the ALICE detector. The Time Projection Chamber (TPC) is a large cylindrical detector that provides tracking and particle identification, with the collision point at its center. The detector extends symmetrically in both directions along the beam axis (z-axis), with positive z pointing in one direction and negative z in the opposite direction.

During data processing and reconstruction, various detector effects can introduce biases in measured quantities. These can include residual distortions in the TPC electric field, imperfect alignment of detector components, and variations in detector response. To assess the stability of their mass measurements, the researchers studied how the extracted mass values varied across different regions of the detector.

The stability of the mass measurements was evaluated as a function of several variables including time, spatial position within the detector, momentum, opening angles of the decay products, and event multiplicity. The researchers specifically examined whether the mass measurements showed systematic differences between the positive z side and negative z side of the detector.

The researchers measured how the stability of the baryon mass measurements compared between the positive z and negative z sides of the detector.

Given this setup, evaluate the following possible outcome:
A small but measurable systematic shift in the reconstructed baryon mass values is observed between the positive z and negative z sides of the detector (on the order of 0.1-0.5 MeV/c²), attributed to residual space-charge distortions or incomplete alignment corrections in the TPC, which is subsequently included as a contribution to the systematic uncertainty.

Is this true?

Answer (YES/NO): NO